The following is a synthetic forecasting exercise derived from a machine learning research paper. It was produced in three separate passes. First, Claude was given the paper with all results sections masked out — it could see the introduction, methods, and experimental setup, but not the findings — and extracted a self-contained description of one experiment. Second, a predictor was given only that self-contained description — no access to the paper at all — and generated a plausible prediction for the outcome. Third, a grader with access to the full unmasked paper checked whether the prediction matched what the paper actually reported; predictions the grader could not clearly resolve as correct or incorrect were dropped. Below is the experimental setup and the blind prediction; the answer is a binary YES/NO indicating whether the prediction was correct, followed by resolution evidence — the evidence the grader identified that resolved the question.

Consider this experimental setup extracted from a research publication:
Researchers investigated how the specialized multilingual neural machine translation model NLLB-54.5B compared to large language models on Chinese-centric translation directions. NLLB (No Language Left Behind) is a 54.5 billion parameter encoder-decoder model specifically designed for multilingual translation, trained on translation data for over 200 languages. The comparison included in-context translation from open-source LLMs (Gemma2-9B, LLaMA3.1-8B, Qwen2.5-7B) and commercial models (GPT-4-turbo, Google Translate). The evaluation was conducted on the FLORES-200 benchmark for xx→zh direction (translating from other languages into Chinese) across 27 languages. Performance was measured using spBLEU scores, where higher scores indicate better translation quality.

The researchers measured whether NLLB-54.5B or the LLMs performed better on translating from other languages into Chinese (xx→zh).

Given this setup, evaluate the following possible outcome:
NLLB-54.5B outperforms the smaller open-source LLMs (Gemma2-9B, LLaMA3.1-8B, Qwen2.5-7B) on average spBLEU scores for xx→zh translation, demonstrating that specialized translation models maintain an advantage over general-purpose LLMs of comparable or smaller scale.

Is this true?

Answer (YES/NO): NO